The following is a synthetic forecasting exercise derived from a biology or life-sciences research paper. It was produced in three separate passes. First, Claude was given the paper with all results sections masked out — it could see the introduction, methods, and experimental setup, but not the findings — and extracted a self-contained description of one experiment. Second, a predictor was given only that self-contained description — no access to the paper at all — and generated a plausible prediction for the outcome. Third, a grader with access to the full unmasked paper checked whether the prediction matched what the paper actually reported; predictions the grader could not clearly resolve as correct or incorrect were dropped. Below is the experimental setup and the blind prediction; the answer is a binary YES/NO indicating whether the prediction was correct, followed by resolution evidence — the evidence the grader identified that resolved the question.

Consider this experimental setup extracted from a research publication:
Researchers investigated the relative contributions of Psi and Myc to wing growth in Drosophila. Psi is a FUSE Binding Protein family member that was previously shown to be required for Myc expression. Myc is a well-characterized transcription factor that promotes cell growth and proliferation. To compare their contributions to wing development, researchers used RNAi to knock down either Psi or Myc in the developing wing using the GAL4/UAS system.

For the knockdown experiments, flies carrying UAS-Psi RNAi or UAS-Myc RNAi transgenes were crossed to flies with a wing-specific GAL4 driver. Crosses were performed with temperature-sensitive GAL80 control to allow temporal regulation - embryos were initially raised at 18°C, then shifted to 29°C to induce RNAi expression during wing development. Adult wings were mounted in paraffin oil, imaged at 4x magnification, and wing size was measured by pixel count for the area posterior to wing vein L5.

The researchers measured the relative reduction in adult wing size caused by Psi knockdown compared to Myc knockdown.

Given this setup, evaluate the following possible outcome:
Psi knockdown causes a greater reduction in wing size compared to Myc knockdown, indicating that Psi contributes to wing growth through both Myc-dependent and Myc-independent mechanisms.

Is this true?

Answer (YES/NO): YES